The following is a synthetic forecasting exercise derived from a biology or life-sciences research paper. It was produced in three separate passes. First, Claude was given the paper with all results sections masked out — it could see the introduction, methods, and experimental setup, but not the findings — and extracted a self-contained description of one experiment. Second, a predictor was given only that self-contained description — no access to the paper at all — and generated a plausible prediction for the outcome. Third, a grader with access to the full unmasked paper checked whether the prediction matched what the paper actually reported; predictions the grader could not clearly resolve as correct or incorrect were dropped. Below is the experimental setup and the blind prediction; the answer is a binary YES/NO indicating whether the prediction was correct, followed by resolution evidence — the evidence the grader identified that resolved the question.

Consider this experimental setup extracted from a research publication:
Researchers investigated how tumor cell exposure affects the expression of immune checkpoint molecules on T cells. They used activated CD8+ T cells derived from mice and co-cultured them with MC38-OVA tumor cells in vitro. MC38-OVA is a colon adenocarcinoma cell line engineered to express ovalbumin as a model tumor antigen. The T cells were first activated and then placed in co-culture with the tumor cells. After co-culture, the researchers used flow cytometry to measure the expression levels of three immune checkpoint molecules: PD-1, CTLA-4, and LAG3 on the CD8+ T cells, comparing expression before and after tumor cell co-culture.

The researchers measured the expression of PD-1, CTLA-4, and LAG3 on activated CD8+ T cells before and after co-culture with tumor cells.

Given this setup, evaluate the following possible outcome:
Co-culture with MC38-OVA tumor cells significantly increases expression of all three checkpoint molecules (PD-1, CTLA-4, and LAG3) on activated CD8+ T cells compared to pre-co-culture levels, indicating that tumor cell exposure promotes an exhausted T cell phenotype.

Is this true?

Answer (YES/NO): YES